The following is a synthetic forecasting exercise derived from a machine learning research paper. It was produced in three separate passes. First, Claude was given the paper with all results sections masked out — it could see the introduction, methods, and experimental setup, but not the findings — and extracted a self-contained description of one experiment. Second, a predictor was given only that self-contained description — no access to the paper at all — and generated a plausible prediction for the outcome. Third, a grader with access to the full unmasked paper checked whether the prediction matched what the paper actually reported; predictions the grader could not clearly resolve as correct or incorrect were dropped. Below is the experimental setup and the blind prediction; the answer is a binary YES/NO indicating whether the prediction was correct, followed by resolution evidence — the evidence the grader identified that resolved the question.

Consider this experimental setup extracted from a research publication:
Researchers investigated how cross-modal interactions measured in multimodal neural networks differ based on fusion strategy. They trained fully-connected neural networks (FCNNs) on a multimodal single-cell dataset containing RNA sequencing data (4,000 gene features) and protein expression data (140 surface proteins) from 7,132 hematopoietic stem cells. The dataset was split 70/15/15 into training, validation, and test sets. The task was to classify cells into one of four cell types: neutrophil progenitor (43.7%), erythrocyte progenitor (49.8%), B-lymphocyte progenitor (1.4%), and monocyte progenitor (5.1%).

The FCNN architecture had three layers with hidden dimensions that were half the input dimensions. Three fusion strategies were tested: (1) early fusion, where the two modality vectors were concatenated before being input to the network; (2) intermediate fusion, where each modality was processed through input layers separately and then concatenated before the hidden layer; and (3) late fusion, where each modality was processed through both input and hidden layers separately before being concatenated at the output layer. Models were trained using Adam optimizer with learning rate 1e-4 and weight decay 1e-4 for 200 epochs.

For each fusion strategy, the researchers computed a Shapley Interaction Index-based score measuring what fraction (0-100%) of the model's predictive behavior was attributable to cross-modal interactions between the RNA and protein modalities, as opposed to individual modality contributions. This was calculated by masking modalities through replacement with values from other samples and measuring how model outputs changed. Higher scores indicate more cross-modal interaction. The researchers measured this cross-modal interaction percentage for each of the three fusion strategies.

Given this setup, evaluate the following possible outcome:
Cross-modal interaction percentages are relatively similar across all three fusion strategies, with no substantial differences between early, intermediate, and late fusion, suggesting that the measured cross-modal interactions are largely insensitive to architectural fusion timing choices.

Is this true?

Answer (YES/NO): NO